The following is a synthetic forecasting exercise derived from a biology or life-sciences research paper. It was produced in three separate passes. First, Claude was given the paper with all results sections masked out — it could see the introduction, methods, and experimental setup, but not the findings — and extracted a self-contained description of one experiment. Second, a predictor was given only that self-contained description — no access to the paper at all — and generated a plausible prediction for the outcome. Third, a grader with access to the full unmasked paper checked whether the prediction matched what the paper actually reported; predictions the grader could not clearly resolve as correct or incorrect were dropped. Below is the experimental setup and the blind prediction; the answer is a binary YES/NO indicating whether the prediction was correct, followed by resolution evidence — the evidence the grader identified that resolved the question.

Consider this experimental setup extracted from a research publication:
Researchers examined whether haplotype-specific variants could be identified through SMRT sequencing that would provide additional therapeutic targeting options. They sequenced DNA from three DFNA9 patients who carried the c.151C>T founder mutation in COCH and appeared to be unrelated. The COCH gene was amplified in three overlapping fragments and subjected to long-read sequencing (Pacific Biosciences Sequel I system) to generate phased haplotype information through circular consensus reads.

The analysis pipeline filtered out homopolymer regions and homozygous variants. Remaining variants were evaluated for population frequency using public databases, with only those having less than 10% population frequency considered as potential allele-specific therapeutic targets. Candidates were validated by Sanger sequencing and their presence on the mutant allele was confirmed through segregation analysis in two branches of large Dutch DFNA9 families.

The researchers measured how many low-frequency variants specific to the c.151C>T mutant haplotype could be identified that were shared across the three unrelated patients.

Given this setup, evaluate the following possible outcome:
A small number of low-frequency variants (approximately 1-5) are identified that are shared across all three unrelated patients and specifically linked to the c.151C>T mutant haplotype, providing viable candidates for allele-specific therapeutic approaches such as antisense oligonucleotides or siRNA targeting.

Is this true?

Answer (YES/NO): NO